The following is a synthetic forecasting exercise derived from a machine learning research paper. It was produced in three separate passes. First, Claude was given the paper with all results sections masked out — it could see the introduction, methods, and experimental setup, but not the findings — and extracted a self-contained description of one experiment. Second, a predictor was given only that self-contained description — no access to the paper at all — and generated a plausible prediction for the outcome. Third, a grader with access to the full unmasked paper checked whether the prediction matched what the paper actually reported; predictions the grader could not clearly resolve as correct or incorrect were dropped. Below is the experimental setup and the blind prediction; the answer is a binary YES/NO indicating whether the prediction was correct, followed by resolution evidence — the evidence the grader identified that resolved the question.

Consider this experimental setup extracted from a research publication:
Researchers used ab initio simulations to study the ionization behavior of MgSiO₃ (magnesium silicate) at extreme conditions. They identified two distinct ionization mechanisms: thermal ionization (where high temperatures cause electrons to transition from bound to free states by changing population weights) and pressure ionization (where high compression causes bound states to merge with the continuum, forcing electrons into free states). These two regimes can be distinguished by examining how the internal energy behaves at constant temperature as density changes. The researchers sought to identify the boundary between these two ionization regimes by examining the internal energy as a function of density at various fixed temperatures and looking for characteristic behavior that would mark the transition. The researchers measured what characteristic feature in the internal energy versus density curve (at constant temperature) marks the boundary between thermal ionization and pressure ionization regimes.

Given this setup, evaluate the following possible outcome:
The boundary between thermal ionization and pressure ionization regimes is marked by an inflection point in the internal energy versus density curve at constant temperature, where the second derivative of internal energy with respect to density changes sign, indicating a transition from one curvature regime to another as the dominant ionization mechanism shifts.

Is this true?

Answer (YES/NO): NO